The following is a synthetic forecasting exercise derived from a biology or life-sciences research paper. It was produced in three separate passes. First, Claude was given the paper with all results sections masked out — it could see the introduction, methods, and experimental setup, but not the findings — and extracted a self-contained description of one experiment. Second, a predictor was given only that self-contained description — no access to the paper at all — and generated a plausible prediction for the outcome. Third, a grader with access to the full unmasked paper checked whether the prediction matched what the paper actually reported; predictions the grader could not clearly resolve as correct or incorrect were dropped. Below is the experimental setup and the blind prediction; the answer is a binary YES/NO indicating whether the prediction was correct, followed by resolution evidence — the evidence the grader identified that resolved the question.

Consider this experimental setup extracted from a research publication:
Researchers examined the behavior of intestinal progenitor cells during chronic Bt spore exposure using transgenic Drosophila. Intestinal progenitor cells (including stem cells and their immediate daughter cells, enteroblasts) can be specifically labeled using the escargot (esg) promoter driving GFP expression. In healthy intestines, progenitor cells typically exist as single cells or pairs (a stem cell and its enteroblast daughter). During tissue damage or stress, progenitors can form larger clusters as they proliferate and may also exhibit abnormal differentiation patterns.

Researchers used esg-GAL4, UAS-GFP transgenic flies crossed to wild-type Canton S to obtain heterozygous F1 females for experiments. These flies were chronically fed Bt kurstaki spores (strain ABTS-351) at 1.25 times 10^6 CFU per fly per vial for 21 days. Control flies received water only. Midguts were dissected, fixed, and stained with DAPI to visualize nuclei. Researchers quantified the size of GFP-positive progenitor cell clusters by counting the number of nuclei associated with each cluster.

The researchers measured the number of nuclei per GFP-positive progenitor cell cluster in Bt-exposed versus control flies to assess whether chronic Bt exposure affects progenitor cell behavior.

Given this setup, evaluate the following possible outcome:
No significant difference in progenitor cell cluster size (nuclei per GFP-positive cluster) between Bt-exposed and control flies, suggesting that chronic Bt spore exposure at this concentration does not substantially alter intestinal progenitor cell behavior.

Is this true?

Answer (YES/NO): NO